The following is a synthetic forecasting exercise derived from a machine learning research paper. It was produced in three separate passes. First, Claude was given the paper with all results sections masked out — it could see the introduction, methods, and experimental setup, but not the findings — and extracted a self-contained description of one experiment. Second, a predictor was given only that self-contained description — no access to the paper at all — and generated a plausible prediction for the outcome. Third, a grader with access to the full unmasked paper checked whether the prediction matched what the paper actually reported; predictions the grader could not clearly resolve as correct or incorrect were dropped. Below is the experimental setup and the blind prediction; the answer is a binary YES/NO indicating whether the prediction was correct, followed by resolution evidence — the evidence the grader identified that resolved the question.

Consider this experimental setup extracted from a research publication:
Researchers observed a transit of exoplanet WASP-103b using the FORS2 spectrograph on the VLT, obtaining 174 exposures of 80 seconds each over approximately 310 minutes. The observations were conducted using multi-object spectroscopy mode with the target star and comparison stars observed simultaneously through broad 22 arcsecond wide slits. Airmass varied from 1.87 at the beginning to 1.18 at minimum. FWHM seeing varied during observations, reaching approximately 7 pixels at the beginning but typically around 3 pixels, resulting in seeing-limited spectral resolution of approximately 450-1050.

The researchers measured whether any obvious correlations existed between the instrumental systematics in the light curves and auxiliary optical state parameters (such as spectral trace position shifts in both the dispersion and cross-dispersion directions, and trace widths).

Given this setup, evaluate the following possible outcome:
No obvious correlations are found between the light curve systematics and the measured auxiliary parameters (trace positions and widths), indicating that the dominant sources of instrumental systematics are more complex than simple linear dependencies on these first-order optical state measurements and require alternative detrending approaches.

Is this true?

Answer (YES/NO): YES